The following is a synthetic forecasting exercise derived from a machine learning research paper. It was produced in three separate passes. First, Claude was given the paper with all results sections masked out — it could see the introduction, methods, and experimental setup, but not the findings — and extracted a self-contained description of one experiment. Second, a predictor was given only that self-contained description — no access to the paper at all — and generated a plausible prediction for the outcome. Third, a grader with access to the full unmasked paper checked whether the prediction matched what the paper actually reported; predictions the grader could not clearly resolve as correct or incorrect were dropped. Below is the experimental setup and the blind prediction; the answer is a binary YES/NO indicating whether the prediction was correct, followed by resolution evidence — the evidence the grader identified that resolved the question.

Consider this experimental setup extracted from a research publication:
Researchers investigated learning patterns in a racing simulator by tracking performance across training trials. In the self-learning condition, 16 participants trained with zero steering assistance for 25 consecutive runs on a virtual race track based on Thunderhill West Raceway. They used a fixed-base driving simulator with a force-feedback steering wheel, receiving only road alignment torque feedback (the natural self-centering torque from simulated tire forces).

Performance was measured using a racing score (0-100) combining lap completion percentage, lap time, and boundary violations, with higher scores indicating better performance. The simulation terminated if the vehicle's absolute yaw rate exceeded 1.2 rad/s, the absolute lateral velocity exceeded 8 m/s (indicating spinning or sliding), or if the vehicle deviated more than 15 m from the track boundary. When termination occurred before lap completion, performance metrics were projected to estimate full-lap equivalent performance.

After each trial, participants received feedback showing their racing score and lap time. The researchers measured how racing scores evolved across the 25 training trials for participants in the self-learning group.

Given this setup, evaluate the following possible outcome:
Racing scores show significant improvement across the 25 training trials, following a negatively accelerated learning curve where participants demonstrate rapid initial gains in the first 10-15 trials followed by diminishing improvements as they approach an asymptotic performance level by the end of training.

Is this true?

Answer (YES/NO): NO